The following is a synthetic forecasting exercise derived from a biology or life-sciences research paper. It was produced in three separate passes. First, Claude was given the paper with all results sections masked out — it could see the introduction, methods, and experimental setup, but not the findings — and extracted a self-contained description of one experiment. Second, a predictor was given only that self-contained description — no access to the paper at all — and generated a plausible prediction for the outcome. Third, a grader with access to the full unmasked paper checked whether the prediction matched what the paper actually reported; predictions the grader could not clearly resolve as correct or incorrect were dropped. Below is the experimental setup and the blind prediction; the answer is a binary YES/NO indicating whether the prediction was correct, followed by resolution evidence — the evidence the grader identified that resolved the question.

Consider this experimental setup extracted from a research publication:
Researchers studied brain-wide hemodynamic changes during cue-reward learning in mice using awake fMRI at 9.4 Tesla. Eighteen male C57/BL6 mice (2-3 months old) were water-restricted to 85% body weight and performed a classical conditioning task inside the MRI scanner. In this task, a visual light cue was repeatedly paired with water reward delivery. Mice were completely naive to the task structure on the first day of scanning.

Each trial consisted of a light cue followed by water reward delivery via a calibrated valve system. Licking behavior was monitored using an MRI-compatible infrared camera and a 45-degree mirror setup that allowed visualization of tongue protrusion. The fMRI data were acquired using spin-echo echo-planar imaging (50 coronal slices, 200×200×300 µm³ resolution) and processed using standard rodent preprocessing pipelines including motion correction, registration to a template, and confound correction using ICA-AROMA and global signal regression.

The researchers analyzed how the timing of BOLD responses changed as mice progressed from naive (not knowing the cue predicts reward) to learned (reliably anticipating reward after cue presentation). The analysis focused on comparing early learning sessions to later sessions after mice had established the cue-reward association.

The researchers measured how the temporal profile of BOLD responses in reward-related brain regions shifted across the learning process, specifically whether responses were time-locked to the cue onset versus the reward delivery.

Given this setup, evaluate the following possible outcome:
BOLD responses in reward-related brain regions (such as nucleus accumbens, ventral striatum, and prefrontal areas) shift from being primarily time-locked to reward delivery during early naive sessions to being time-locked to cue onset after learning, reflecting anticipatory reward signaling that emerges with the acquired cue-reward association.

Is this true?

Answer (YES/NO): YES